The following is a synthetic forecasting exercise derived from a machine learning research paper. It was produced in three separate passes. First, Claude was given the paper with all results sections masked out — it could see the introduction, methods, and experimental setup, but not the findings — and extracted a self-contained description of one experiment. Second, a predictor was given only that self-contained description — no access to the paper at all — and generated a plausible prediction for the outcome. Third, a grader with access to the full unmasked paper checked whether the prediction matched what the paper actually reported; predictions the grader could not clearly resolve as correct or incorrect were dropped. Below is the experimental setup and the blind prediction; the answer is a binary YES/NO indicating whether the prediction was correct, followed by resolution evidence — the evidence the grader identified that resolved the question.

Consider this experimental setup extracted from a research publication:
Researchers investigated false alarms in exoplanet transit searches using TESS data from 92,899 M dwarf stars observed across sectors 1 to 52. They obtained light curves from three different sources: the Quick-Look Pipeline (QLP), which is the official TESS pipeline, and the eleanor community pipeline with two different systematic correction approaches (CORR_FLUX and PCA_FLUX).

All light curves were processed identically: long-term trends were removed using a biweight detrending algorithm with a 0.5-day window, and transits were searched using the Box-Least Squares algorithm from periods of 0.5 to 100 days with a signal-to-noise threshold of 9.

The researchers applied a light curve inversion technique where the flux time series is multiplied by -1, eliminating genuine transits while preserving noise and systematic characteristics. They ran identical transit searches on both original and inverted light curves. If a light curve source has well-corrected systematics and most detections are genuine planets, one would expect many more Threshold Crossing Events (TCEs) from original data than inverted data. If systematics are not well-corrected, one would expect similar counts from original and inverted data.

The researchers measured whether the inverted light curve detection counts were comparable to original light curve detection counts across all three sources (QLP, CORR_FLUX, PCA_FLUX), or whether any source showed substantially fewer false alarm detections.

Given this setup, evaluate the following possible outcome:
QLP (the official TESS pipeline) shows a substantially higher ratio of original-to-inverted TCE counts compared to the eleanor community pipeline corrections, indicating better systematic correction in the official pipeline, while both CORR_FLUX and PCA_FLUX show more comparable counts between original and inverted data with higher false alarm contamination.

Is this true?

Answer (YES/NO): NO